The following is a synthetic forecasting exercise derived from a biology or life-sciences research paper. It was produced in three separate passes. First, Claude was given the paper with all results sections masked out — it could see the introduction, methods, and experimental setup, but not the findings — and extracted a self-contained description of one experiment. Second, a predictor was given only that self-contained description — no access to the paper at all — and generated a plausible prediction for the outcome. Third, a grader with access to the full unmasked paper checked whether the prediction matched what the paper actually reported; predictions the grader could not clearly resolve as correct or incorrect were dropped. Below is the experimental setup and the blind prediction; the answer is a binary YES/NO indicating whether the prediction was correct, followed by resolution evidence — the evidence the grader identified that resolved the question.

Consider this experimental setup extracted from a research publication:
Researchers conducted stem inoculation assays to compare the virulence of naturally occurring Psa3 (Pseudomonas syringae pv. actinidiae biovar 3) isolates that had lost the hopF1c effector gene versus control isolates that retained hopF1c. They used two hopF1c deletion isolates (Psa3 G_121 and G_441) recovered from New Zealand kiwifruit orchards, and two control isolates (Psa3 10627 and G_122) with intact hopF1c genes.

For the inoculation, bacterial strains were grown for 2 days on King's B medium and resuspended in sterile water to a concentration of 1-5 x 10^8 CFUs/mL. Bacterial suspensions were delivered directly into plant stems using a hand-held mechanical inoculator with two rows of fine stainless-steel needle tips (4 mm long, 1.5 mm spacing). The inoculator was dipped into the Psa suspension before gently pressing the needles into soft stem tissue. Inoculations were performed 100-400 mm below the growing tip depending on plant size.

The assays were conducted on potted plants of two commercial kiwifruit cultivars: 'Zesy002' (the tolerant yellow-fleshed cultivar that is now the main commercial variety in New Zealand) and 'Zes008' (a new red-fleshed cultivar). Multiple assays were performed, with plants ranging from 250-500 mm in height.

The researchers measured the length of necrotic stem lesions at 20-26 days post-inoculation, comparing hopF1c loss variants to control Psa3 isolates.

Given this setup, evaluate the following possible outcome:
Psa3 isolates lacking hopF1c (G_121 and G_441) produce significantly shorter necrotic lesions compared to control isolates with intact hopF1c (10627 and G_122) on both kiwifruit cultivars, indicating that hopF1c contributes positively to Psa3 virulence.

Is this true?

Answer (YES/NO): NO